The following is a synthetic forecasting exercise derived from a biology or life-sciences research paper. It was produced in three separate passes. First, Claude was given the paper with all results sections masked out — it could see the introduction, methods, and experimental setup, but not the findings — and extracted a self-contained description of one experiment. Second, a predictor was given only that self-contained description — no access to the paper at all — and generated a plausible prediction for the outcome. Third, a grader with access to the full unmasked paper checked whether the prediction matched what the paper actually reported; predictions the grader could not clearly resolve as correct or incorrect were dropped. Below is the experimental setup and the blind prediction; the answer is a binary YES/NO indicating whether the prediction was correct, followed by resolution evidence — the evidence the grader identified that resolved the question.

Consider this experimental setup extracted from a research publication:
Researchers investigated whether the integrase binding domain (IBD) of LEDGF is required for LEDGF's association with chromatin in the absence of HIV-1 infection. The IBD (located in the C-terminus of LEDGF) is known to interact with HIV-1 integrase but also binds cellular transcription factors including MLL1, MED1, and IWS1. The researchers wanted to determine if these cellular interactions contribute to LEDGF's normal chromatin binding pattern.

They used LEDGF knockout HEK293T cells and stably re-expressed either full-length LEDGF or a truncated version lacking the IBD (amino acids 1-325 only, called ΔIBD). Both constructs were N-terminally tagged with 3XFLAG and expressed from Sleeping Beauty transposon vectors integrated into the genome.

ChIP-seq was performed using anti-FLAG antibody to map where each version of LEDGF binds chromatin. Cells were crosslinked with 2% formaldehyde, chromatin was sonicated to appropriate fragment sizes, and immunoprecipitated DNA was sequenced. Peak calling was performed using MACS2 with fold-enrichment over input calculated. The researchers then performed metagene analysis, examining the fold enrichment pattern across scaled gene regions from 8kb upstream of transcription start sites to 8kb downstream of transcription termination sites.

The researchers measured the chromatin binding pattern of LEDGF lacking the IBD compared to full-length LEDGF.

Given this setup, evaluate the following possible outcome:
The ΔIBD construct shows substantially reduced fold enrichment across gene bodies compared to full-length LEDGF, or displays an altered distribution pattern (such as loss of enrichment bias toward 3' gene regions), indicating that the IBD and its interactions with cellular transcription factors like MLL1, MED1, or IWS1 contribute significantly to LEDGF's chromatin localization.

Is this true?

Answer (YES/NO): YES